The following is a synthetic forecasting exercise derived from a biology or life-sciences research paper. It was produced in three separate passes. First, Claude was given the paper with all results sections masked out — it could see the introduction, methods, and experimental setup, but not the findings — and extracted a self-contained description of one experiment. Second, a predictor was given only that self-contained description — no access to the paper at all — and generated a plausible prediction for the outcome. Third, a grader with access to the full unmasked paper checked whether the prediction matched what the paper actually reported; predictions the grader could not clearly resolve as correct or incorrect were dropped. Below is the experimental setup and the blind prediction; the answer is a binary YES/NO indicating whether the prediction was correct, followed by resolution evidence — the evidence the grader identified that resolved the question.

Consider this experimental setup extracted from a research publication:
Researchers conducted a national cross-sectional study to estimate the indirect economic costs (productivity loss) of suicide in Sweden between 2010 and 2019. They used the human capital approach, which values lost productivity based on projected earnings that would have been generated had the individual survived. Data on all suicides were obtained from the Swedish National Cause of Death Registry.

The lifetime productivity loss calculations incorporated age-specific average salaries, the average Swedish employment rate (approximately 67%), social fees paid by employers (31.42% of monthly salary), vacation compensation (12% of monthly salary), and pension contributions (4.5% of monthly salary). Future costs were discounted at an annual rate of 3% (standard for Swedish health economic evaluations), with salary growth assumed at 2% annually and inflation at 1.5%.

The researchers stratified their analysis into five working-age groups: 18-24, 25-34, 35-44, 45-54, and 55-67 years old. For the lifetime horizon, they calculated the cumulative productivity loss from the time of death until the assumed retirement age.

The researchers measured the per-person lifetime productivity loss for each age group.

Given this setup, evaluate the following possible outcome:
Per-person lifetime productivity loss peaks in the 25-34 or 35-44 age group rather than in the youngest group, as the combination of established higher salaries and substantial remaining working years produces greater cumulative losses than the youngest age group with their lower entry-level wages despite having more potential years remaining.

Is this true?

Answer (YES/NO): NO